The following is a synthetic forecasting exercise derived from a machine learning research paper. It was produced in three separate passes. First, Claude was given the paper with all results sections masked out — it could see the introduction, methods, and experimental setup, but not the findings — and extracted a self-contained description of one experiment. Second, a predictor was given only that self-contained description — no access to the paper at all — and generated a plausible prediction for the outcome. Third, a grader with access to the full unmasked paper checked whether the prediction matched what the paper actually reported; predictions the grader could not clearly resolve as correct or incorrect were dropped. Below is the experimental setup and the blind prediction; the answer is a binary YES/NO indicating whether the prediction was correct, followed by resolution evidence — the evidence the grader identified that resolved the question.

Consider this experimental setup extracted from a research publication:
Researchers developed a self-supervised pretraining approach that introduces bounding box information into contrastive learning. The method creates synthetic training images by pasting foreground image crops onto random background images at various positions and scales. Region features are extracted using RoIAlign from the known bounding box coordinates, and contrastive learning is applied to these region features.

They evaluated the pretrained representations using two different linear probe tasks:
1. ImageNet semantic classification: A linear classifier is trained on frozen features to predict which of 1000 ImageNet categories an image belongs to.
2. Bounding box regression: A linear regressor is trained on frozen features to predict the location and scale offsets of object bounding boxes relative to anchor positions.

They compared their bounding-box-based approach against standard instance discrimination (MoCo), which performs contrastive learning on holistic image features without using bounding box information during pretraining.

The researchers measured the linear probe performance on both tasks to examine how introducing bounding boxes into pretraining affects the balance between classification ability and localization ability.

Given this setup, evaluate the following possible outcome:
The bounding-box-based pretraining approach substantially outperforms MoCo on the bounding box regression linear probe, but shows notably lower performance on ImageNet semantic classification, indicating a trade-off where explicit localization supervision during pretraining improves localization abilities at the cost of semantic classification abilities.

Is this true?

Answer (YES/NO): YES